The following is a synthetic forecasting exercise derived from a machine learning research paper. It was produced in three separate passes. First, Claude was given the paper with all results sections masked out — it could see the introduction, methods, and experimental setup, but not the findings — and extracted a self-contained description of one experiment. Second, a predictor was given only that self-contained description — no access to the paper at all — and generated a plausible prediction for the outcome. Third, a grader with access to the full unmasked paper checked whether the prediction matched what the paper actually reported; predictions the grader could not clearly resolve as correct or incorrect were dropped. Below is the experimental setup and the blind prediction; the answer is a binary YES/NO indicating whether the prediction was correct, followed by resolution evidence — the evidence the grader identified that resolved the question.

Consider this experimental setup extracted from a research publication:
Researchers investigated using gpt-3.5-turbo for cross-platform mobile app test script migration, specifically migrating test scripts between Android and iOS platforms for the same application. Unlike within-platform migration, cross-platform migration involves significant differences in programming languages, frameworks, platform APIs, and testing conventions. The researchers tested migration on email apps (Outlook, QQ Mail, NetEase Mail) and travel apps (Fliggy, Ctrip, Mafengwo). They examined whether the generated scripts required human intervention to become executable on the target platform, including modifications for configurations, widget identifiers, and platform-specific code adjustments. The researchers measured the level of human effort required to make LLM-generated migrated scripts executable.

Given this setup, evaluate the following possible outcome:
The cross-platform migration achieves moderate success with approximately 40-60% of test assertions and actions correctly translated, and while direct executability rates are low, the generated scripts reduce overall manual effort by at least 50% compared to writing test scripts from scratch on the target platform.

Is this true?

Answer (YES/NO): NO